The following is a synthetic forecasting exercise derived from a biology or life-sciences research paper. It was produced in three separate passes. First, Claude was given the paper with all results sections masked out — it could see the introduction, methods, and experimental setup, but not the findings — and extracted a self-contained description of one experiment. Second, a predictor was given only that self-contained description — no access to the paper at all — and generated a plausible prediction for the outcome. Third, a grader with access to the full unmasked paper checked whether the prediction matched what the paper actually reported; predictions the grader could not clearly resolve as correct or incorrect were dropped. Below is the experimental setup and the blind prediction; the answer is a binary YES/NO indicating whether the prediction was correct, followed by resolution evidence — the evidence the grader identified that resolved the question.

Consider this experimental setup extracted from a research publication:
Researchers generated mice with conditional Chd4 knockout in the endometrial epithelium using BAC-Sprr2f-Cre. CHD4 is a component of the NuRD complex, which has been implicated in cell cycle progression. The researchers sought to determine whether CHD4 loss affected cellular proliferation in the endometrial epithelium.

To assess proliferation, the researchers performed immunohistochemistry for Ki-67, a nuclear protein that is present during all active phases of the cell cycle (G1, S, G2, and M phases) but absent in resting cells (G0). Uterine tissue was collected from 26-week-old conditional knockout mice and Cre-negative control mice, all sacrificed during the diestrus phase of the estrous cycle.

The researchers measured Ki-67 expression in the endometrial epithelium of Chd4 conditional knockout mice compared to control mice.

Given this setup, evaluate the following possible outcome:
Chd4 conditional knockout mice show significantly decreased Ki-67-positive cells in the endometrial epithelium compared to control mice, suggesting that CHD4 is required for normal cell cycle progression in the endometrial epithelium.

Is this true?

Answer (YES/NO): NO